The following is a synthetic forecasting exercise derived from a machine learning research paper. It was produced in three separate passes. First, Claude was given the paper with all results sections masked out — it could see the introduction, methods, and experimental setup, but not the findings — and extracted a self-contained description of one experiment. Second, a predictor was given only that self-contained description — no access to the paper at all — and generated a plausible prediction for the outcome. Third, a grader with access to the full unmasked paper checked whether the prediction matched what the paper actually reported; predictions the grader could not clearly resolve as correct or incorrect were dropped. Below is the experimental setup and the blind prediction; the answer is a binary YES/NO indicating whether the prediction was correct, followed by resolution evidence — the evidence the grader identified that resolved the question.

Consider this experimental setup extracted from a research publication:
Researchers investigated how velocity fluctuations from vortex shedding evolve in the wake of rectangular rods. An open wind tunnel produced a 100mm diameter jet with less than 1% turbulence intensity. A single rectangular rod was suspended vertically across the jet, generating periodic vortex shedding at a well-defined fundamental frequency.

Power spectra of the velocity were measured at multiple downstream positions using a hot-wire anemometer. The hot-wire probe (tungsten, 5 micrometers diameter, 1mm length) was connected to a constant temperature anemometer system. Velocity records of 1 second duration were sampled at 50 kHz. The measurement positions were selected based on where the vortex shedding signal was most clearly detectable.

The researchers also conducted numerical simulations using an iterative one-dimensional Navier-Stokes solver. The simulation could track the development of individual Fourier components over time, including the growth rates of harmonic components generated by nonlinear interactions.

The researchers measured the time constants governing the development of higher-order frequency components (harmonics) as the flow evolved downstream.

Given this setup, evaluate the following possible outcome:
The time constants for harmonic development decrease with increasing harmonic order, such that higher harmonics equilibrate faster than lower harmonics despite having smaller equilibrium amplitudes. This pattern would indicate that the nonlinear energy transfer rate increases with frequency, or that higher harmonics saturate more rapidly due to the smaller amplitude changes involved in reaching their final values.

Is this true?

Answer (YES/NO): NO